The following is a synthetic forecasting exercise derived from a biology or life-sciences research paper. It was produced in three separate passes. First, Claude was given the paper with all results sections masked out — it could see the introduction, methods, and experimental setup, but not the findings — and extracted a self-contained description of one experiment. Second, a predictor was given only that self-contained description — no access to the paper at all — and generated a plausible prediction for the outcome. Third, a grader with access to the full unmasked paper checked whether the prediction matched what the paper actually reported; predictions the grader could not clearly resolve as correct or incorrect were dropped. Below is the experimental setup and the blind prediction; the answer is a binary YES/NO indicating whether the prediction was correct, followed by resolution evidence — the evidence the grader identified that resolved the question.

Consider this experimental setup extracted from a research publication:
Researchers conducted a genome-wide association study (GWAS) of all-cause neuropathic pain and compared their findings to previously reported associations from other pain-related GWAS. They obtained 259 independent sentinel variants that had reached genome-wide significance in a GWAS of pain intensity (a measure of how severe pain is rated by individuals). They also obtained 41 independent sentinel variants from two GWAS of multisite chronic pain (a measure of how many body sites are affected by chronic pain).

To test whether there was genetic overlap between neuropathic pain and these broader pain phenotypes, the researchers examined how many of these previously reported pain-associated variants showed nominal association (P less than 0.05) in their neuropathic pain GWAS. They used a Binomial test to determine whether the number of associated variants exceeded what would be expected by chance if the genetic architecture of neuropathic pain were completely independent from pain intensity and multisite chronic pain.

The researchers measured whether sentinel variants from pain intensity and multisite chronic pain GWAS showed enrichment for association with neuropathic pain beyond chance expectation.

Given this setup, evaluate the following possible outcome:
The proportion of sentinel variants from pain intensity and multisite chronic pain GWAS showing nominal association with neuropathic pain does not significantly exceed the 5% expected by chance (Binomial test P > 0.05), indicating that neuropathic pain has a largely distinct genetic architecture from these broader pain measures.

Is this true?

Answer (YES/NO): NO